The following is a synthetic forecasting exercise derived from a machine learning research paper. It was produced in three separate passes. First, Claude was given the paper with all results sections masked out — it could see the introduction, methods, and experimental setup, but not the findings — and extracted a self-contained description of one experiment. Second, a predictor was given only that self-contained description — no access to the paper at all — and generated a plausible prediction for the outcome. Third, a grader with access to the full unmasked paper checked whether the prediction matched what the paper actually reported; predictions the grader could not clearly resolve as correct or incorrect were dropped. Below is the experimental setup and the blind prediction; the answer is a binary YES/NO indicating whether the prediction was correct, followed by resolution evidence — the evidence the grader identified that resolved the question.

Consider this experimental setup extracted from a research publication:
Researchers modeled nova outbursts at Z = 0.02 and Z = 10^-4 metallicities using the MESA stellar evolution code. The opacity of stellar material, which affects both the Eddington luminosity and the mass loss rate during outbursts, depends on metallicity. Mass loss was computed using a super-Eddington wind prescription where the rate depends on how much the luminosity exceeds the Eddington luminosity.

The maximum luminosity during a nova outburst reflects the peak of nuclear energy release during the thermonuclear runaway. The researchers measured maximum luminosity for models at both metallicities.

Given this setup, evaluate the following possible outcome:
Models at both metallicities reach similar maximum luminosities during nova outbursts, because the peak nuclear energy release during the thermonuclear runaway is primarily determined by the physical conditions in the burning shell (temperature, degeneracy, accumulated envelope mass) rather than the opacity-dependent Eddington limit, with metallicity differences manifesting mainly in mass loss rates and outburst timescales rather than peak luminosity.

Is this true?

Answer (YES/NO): NO